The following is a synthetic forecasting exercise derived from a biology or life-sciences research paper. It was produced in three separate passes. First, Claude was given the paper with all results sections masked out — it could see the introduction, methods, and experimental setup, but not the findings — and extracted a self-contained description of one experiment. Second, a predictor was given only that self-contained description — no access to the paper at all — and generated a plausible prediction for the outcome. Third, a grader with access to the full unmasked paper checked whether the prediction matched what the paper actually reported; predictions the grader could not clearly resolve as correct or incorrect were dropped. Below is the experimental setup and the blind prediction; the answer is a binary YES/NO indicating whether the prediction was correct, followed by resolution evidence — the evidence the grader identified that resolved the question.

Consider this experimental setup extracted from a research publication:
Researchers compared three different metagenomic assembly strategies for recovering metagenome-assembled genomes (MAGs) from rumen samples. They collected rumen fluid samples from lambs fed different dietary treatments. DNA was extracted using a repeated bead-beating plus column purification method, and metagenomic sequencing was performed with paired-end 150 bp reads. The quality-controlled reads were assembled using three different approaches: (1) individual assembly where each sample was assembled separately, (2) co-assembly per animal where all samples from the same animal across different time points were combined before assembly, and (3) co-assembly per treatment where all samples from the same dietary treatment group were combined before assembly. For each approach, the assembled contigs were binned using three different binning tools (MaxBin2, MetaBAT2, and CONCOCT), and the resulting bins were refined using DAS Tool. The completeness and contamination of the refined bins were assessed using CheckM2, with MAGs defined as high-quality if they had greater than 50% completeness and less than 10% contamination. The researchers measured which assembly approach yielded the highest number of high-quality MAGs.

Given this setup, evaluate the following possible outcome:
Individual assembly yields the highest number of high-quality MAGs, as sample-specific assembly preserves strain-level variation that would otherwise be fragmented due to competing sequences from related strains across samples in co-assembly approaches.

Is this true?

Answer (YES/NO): NO